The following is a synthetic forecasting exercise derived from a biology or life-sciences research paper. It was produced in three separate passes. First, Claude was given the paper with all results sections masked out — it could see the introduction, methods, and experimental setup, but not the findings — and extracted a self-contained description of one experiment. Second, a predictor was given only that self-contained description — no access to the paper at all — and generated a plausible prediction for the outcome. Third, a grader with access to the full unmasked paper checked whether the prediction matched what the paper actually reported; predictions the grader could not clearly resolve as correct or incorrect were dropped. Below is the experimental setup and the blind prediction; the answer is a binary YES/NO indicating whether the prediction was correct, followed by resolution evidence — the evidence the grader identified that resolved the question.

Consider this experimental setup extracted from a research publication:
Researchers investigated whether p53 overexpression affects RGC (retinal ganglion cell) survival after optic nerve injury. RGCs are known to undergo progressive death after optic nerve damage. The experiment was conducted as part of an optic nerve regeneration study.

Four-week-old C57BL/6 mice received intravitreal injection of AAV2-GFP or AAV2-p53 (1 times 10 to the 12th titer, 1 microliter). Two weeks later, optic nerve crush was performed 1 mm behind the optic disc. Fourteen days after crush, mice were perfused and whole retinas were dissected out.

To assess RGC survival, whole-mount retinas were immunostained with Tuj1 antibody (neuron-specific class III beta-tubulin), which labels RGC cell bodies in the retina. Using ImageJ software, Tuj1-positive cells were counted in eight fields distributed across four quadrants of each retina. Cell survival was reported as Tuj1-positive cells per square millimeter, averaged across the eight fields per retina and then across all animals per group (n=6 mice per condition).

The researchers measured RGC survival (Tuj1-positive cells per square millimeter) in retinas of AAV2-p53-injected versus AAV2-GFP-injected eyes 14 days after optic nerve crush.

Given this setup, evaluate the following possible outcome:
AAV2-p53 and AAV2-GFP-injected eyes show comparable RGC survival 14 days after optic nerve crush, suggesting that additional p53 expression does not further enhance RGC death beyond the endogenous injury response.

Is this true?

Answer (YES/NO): YES